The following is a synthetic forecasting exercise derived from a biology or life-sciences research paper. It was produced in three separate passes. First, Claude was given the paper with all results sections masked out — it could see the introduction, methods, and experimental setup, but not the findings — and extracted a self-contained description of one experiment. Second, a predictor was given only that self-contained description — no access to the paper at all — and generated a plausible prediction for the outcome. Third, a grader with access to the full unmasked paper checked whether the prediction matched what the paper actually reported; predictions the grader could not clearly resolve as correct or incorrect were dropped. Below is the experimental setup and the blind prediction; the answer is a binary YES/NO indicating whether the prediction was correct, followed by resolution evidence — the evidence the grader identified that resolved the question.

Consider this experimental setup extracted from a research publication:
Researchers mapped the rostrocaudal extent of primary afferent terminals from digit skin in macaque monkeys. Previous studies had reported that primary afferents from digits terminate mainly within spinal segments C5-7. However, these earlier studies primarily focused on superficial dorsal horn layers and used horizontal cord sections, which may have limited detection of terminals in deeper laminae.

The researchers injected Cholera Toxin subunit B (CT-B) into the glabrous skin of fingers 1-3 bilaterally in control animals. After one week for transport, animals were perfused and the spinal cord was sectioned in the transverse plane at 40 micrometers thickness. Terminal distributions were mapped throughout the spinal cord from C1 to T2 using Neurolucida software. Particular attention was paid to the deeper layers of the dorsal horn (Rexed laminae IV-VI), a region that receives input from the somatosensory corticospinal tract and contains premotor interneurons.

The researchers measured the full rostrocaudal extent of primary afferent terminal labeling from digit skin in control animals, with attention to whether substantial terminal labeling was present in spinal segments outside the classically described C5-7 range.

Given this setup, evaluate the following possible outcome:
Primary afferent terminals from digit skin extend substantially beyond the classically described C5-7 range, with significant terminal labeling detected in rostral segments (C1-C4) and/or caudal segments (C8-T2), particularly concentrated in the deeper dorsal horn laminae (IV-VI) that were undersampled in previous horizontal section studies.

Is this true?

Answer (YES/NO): YES